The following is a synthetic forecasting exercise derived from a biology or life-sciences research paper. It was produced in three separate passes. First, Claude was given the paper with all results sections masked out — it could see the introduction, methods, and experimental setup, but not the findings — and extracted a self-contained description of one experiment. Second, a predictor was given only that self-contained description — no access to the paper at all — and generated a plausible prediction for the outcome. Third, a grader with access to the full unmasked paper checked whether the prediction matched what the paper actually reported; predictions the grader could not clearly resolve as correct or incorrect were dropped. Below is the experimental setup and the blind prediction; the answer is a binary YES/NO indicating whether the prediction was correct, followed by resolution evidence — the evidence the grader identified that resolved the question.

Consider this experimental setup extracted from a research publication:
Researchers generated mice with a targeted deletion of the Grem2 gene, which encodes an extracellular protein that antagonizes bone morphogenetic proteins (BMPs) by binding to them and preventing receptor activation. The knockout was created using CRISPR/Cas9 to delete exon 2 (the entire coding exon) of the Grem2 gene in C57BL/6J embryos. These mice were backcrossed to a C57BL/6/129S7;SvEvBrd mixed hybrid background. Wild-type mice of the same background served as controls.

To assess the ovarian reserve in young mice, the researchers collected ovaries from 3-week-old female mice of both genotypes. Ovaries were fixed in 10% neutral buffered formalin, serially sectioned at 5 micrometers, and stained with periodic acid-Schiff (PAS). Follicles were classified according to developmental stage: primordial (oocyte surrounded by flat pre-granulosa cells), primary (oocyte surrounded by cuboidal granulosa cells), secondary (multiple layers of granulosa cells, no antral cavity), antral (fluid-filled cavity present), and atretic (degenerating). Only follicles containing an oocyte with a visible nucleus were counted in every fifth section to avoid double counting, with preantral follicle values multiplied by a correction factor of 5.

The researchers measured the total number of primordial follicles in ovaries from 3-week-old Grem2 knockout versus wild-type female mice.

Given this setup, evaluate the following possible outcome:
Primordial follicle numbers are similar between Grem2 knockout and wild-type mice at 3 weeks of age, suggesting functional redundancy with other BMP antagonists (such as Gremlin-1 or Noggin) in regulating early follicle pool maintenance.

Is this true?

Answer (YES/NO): YES